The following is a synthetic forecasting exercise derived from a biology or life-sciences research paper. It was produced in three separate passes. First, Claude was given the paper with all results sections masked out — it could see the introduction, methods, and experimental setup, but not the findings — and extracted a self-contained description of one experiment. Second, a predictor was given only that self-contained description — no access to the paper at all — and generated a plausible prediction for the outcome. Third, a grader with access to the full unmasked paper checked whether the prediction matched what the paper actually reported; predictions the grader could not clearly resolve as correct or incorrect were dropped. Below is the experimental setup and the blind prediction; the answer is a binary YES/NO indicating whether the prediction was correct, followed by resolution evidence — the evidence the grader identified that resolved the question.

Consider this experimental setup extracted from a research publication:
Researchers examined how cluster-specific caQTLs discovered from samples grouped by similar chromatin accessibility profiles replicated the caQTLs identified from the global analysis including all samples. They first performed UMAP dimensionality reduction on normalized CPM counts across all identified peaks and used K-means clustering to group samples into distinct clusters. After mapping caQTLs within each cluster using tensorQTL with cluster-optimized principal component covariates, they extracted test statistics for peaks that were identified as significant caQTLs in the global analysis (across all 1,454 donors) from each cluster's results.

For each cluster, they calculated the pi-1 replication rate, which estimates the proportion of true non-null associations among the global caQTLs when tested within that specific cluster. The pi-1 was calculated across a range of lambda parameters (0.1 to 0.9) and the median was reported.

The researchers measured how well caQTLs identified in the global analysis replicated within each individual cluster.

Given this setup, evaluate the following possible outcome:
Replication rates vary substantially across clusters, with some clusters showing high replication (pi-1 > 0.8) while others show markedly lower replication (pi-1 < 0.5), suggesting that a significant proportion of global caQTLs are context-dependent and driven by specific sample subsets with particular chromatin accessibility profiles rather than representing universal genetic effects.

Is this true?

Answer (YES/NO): NO